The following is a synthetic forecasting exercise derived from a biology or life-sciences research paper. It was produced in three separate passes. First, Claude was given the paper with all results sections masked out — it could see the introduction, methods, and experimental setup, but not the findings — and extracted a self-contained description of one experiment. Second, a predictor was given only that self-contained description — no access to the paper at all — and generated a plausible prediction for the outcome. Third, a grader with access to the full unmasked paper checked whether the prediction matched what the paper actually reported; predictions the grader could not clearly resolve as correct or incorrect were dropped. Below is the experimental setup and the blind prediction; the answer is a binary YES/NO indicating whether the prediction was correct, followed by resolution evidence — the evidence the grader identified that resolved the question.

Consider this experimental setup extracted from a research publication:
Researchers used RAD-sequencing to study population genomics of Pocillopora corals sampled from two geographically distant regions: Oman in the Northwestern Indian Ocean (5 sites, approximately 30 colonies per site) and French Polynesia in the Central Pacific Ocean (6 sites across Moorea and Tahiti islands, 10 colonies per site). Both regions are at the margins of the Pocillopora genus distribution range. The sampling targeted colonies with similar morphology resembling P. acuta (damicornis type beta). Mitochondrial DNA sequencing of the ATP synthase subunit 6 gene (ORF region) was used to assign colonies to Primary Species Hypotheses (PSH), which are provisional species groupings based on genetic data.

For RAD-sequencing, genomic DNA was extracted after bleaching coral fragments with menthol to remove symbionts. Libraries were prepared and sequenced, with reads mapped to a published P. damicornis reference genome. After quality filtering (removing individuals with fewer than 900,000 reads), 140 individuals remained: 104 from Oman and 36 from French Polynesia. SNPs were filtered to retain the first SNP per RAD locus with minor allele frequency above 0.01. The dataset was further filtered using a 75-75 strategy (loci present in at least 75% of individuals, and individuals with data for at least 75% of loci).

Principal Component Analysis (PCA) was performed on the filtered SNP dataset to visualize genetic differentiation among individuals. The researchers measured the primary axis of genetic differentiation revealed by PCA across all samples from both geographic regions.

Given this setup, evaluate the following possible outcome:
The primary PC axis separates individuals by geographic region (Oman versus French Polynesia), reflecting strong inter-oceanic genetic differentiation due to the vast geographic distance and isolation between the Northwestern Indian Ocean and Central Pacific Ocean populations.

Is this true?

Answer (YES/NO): YES